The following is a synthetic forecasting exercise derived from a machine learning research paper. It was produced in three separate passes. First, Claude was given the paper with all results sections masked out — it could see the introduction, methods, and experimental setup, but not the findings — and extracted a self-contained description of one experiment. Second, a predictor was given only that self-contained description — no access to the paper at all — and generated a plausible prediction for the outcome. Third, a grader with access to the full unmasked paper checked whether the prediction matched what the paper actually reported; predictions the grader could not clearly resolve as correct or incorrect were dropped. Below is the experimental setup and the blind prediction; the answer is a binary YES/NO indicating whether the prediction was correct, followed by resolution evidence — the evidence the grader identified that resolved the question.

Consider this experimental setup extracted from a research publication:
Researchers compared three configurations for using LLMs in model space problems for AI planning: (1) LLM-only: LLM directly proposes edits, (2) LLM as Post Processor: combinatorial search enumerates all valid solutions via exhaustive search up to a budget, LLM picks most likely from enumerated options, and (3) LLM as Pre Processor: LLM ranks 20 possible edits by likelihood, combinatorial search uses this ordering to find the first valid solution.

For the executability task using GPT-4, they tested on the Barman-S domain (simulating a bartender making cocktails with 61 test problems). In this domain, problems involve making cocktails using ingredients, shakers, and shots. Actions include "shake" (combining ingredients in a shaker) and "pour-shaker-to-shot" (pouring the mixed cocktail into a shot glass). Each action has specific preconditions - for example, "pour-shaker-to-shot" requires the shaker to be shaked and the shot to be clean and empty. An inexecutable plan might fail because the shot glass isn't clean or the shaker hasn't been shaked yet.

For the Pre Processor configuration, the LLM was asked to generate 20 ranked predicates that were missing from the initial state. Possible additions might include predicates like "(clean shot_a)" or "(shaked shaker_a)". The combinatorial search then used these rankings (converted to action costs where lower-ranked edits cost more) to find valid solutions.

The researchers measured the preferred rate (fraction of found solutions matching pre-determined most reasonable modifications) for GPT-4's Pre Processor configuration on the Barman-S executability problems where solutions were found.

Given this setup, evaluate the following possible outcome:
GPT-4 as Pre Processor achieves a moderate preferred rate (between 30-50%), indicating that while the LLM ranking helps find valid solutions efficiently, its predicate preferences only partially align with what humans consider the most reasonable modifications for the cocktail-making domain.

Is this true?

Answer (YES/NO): NO